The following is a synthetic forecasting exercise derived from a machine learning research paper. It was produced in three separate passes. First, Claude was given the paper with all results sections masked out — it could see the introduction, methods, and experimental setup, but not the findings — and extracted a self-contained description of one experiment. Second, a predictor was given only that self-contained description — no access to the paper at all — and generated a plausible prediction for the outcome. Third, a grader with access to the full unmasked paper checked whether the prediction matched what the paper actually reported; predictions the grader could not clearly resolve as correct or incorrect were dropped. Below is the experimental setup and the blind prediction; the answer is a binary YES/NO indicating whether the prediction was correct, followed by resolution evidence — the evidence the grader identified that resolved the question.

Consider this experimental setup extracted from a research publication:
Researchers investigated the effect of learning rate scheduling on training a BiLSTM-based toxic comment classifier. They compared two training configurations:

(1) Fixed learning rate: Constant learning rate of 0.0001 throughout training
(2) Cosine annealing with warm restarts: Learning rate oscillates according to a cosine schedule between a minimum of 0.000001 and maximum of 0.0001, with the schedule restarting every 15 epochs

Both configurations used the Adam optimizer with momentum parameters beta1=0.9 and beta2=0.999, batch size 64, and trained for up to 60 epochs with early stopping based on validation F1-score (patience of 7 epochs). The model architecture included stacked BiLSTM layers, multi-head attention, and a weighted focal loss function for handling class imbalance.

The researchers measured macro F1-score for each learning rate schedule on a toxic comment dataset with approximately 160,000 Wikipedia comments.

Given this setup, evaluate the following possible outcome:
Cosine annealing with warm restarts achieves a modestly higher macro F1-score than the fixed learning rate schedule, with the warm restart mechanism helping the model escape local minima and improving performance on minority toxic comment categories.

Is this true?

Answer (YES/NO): NO